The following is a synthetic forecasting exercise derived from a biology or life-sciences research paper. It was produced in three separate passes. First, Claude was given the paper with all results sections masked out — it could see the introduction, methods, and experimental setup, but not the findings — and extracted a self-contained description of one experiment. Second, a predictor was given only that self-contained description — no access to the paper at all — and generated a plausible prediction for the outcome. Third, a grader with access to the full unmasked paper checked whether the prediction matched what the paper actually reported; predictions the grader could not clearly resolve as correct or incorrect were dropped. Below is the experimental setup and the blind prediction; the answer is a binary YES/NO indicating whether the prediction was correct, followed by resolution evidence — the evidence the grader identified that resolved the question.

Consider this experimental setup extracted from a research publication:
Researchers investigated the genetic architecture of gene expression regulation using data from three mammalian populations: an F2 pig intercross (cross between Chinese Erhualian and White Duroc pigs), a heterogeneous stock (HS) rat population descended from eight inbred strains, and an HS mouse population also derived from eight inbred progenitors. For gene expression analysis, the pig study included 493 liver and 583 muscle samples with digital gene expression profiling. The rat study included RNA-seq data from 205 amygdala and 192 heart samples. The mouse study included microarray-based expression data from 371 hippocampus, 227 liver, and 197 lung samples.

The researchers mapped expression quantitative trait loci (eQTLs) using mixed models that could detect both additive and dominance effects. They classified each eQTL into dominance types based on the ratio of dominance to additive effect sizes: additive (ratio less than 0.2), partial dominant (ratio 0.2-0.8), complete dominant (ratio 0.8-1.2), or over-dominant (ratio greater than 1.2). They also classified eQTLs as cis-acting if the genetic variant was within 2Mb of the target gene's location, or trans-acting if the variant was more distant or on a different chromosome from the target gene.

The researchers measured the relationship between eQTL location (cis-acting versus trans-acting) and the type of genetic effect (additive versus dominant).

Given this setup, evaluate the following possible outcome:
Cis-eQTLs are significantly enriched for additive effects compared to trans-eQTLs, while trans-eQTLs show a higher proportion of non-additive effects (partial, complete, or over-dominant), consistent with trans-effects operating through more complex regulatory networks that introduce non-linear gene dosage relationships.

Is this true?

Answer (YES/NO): YES